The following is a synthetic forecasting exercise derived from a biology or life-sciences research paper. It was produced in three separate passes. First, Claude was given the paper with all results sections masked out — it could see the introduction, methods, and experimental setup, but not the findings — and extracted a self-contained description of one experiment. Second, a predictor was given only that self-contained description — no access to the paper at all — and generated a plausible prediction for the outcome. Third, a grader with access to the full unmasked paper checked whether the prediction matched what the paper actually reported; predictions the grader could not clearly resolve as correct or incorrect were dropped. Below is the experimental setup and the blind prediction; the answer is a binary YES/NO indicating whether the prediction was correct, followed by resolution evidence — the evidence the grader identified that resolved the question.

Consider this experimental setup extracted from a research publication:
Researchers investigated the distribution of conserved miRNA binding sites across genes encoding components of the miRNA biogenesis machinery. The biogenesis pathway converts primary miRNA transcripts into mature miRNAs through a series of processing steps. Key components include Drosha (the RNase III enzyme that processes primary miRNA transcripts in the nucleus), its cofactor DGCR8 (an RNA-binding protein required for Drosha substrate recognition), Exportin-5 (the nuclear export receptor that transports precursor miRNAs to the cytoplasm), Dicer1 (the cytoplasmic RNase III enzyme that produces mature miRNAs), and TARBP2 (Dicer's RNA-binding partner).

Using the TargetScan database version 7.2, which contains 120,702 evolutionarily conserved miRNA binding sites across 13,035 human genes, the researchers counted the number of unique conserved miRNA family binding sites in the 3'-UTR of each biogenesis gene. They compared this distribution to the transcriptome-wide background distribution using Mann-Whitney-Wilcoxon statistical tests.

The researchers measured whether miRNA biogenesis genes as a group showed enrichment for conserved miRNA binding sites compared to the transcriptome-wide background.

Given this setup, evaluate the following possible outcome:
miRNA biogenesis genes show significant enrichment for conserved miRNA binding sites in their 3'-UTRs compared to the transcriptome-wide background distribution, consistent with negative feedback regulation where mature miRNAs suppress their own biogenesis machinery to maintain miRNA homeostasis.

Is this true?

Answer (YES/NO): NO